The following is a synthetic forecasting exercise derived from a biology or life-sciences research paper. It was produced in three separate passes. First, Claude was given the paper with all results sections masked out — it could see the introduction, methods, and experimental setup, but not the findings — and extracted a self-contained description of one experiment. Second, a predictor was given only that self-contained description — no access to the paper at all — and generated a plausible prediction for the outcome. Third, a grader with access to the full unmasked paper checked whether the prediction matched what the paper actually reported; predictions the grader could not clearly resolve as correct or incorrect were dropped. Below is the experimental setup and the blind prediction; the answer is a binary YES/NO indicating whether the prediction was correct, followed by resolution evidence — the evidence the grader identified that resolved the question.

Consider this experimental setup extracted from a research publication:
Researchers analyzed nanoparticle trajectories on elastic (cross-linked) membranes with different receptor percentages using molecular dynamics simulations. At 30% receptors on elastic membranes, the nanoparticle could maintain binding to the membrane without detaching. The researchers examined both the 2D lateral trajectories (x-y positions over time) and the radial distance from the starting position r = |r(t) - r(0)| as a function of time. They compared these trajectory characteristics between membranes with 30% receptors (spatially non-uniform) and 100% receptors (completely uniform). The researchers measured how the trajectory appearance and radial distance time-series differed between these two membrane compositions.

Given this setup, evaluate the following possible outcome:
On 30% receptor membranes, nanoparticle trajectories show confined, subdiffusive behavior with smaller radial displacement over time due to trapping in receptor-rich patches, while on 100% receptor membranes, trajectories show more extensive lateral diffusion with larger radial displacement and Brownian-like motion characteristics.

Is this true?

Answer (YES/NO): YES